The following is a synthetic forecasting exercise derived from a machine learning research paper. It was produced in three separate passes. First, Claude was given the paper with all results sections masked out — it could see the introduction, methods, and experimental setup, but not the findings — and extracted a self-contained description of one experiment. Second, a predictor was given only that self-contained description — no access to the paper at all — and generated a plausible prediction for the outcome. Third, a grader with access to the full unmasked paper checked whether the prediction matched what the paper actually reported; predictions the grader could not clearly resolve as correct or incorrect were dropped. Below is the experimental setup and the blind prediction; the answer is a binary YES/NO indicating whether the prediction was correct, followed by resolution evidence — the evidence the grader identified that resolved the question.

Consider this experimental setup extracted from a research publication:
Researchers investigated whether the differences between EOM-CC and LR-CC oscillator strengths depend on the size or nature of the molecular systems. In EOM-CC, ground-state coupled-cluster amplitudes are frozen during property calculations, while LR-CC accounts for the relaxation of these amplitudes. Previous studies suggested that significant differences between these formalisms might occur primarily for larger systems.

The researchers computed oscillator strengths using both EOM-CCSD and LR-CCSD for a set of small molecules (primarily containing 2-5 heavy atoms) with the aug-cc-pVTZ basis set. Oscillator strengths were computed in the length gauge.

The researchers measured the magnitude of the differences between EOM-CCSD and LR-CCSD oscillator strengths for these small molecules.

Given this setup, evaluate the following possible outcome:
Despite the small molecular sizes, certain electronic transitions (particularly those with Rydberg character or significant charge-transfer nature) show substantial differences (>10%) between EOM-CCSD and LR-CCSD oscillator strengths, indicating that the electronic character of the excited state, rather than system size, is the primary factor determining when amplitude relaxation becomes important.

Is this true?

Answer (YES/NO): NO